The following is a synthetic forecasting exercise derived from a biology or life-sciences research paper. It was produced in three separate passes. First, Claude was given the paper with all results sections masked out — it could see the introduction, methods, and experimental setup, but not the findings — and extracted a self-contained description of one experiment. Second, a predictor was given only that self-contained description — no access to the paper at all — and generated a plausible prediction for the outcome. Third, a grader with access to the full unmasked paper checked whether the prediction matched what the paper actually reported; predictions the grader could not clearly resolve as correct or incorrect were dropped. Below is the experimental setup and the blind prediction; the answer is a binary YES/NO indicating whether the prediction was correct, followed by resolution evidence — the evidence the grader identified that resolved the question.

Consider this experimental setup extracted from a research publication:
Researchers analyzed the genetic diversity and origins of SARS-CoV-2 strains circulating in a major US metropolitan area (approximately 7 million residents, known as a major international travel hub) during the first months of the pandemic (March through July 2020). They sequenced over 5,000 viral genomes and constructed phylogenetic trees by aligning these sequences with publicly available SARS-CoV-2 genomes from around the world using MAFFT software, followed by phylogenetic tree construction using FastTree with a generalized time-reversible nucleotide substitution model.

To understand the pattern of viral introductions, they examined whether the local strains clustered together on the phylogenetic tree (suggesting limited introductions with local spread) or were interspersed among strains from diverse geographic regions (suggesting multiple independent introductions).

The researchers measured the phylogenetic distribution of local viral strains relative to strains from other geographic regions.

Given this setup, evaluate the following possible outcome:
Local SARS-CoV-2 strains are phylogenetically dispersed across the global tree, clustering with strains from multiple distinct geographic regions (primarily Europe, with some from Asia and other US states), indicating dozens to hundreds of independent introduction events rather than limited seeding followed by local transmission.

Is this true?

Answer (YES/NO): NO